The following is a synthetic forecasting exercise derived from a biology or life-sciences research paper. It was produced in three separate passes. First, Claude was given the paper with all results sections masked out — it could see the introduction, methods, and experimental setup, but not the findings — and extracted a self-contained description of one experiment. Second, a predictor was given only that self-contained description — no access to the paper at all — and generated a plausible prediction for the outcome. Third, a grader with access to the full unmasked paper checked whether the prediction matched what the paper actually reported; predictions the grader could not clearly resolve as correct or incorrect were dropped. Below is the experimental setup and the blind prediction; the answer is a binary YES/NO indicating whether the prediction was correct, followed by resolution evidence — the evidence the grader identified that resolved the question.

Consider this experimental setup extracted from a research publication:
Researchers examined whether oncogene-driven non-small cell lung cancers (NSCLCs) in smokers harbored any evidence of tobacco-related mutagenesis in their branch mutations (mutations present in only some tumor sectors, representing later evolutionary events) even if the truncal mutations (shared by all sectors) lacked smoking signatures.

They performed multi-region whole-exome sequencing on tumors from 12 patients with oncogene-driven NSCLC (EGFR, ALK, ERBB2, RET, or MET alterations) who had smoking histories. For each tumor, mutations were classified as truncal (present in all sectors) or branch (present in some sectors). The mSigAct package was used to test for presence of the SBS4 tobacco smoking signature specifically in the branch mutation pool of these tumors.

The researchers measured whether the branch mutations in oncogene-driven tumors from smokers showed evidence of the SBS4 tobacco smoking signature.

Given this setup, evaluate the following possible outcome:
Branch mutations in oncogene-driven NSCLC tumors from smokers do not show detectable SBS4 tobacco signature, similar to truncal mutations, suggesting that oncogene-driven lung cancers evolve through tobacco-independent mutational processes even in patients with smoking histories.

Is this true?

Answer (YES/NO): YES